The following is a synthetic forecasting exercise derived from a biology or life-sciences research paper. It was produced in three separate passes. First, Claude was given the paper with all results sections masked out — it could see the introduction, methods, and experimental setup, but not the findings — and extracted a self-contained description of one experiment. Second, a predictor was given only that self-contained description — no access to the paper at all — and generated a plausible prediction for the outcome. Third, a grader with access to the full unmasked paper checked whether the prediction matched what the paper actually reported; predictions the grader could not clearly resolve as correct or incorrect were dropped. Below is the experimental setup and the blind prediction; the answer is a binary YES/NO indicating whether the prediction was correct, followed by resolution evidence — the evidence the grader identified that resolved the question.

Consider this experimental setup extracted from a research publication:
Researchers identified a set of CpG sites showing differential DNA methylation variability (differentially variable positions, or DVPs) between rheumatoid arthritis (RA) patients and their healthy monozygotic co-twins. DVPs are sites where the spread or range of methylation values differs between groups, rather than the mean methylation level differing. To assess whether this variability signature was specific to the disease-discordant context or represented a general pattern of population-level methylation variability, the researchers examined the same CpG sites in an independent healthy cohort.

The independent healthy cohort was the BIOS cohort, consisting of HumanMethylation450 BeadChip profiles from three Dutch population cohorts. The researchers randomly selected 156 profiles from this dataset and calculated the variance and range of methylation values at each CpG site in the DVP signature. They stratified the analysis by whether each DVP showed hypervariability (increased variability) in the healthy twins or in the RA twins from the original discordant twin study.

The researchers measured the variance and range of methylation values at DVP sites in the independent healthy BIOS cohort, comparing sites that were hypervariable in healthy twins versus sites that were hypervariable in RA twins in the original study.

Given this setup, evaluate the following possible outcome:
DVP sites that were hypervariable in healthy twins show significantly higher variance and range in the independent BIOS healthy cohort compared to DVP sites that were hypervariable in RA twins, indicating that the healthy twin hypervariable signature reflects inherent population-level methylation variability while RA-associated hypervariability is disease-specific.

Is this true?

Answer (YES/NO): YES